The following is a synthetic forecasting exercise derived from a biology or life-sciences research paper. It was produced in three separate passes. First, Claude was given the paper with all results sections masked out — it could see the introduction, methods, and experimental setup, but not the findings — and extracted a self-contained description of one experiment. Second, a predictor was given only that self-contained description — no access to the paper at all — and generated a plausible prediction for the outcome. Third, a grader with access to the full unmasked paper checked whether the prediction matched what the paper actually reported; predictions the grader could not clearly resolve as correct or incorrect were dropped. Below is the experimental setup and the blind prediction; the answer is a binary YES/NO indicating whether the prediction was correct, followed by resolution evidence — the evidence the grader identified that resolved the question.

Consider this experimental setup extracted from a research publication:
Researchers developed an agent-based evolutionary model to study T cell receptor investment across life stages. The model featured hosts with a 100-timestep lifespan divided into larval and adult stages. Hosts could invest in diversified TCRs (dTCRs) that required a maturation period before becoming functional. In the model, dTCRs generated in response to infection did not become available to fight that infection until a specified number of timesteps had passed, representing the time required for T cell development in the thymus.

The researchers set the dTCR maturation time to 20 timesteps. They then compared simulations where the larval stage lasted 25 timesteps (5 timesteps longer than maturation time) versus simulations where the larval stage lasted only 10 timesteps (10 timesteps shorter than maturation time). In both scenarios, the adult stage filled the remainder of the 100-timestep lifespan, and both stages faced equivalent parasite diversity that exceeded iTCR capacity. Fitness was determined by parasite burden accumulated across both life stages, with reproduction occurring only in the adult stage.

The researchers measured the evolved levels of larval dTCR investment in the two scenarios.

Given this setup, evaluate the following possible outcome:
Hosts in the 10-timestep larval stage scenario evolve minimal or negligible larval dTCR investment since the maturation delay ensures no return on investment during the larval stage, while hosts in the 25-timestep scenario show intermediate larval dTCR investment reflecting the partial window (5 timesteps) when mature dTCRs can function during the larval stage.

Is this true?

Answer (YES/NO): NO